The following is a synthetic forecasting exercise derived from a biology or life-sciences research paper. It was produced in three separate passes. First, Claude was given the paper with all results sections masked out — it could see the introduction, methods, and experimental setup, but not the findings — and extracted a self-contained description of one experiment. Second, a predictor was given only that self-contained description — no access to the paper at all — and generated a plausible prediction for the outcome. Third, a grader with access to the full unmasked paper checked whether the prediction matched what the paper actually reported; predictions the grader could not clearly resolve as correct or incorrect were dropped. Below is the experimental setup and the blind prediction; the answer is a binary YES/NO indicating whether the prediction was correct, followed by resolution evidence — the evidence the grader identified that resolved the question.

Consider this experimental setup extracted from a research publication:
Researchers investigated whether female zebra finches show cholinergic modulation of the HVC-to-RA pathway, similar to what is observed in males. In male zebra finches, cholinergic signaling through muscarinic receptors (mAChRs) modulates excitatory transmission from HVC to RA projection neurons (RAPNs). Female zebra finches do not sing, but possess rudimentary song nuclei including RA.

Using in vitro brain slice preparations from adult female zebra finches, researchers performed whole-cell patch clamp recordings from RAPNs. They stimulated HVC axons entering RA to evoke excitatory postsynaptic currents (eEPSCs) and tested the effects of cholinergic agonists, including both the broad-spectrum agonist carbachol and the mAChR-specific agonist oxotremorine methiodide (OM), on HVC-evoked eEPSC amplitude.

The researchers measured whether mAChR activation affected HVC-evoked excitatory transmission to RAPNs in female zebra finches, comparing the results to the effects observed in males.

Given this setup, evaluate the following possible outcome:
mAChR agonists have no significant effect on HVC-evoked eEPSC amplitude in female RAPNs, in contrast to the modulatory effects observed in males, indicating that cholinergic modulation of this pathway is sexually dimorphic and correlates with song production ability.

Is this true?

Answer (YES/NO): YES